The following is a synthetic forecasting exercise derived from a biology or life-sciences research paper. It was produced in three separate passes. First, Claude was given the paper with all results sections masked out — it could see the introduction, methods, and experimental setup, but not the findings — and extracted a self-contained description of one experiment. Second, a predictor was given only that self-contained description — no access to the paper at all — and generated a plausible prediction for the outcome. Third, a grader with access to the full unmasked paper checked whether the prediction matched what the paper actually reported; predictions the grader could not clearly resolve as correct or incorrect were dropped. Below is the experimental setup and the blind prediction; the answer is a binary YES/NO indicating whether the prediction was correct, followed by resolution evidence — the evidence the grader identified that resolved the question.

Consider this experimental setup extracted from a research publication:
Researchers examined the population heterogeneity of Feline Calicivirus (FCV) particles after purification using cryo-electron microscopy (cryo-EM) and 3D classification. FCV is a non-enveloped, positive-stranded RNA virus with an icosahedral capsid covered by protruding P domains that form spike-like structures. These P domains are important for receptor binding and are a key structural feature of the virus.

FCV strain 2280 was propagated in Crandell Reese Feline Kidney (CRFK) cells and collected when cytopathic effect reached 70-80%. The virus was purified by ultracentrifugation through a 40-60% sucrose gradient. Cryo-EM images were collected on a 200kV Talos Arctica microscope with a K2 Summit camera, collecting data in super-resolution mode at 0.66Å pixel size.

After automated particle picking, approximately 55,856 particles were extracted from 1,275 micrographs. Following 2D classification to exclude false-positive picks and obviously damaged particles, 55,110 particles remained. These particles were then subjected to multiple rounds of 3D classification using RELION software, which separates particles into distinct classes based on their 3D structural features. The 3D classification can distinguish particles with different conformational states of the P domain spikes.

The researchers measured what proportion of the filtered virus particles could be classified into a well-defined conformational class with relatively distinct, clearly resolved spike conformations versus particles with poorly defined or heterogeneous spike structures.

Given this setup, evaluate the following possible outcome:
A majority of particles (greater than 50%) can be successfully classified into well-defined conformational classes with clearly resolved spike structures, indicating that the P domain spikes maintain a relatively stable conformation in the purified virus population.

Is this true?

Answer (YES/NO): NO